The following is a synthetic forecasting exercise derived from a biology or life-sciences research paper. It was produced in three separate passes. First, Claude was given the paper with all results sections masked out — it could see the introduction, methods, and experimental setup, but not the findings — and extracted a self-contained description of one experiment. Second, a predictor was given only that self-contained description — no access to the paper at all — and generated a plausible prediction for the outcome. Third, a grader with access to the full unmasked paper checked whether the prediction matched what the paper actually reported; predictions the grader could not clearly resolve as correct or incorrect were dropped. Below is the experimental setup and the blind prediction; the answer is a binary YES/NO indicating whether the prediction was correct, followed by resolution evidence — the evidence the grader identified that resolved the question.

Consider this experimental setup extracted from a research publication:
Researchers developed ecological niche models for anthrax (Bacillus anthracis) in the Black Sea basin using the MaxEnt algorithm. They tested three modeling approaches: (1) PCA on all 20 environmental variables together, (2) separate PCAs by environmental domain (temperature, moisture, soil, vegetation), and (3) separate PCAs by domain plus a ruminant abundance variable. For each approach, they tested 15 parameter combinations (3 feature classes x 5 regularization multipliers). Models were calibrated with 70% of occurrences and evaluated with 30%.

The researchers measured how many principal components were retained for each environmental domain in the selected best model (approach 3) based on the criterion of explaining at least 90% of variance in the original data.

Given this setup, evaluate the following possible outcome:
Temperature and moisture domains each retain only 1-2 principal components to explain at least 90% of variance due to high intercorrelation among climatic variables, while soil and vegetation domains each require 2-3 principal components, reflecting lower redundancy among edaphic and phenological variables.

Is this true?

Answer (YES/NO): NO